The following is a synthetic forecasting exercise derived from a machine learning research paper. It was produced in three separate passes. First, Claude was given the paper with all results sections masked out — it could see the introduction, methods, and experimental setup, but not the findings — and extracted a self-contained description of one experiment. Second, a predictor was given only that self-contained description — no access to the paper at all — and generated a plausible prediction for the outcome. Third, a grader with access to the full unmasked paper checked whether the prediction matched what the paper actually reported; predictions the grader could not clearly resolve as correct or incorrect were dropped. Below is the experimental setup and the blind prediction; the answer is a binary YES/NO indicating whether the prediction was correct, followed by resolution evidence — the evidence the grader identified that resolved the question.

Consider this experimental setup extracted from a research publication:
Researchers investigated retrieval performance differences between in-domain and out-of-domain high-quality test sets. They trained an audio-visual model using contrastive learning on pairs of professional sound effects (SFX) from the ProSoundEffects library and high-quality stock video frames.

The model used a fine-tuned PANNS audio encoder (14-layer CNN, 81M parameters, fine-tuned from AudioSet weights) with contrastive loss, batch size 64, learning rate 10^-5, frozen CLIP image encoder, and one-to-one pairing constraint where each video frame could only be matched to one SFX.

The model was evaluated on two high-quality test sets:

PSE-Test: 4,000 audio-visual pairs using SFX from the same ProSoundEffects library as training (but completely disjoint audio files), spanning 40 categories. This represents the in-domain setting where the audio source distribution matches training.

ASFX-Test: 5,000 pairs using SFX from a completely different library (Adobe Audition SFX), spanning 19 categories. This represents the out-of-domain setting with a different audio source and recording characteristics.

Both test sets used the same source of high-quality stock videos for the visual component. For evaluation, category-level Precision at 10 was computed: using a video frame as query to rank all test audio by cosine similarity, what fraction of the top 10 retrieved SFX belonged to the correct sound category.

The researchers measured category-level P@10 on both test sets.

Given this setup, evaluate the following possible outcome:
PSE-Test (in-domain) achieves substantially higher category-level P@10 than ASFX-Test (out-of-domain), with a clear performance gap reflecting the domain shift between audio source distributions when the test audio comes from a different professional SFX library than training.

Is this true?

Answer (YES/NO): YES